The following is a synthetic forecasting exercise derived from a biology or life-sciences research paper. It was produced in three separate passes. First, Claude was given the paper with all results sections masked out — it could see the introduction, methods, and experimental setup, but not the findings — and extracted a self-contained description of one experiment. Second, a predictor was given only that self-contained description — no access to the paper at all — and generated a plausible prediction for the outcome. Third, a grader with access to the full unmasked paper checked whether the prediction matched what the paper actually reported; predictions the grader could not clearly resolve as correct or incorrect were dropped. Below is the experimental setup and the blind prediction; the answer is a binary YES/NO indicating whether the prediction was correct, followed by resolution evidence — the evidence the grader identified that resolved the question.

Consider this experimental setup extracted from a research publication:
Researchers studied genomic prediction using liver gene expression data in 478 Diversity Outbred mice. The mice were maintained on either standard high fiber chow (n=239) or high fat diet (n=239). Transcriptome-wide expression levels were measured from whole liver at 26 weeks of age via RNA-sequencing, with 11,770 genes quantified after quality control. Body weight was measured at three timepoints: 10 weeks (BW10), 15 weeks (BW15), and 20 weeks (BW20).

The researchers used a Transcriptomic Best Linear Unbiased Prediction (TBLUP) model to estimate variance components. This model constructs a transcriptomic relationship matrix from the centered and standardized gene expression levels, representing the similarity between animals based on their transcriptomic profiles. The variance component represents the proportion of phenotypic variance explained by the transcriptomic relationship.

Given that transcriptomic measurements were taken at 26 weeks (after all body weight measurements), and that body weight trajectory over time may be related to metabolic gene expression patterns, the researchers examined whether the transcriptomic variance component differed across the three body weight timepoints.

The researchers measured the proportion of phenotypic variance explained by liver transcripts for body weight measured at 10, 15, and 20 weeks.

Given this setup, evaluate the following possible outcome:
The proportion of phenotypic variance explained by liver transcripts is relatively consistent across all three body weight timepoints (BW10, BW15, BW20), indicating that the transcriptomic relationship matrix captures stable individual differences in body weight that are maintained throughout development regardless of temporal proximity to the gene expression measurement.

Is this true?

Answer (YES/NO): NO